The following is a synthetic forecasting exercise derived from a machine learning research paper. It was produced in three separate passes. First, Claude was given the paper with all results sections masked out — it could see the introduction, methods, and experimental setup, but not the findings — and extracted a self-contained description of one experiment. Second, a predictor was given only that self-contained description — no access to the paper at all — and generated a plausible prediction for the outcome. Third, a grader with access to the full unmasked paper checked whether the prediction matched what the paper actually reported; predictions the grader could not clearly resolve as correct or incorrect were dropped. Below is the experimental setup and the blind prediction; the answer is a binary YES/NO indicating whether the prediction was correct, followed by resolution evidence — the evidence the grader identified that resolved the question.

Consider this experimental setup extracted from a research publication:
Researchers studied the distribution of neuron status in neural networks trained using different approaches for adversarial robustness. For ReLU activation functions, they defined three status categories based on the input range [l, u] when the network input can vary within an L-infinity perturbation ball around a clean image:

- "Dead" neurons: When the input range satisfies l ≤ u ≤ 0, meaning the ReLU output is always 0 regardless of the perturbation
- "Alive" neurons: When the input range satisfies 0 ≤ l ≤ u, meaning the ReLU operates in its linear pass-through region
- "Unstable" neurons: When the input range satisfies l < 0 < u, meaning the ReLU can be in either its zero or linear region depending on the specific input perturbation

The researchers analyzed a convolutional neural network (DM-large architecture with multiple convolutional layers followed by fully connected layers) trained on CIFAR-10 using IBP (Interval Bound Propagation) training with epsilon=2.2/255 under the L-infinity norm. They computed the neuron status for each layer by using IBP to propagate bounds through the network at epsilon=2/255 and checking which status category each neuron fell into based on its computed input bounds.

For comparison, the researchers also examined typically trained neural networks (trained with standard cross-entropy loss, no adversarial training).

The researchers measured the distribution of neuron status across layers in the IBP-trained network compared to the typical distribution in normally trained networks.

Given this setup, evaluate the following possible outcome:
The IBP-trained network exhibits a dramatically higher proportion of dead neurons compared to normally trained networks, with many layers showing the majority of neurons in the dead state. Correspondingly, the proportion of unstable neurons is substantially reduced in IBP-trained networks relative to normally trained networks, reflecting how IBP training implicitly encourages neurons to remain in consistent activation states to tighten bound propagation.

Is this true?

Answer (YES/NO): YES